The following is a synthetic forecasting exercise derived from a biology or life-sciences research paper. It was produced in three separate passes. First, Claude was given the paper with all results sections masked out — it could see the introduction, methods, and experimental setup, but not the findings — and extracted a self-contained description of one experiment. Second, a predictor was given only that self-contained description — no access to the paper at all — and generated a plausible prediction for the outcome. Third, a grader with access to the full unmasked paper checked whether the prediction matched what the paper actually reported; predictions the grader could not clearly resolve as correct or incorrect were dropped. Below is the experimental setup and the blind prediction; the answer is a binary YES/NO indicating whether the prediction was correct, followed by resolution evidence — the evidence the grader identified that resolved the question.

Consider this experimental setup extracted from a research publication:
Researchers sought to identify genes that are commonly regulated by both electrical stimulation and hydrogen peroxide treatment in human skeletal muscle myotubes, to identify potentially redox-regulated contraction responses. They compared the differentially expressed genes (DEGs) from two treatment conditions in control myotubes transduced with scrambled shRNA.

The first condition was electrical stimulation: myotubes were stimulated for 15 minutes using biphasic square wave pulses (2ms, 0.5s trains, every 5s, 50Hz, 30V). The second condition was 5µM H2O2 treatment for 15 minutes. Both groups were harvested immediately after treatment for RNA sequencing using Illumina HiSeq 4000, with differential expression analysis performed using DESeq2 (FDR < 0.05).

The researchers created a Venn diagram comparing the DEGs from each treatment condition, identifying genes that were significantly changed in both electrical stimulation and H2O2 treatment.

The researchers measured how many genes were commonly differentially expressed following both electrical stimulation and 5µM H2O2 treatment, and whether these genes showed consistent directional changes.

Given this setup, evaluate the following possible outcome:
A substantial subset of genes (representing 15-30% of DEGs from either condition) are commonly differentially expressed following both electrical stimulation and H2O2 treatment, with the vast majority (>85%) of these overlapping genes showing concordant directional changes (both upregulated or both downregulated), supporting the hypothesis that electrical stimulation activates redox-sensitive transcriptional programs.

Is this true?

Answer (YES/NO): NO